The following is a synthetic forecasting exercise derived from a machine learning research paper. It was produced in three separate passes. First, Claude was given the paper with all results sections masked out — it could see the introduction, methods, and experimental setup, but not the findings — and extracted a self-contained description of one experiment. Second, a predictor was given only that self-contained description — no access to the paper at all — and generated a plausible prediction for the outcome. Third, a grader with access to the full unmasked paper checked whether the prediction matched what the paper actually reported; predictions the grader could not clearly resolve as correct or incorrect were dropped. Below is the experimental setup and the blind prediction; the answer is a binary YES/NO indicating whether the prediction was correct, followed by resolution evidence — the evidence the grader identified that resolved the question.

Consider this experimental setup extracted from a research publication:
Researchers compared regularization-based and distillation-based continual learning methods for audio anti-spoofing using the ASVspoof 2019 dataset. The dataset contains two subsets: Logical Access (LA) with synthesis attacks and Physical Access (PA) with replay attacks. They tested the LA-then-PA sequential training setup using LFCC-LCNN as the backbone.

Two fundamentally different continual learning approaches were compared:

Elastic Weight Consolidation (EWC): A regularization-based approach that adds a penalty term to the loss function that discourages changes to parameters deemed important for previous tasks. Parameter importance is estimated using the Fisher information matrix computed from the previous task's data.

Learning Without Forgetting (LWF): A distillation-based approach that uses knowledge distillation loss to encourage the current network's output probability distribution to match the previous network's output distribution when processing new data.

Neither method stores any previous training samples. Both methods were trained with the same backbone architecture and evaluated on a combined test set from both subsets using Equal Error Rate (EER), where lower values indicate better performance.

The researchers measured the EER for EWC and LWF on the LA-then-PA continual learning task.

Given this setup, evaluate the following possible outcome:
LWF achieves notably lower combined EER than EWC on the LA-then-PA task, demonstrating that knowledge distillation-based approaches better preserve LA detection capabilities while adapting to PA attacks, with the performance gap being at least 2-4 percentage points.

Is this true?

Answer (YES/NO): NO